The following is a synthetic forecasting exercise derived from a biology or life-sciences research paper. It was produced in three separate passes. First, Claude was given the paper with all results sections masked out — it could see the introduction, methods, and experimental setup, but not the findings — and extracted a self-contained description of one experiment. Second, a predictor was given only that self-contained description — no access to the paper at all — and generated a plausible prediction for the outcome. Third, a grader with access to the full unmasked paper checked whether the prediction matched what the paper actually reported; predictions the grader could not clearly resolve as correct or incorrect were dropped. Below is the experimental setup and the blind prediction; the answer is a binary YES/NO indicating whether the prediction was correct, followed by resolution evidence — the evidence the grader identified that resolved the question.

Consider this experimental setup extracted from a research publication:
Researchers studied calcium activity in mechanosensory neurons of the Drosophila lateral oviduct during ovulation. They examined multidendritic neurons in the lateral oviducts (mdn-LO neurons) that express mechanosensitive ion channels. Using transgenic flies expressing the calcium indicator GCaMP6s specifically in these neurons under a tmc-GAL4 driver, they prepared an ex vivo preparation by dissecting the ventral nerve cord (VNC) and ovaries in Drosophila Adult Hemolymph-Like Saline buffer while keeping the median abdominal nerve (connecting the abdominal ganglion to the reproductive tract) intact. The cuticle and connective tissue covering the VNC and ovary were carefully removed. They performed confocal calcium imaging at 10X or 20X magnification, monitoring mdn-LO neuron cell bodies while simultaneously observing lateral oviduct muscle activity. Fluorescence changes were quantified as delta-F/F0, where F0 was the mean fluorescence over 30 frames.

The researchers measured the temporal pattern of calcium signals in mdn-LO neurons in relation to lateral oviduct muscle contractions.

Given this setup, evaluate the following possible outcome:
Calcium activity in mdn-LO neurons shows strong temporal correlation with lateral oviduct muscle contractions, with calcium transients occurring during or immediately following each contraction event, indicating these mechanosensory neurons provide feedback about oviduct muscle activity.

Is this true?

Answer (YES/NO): YES